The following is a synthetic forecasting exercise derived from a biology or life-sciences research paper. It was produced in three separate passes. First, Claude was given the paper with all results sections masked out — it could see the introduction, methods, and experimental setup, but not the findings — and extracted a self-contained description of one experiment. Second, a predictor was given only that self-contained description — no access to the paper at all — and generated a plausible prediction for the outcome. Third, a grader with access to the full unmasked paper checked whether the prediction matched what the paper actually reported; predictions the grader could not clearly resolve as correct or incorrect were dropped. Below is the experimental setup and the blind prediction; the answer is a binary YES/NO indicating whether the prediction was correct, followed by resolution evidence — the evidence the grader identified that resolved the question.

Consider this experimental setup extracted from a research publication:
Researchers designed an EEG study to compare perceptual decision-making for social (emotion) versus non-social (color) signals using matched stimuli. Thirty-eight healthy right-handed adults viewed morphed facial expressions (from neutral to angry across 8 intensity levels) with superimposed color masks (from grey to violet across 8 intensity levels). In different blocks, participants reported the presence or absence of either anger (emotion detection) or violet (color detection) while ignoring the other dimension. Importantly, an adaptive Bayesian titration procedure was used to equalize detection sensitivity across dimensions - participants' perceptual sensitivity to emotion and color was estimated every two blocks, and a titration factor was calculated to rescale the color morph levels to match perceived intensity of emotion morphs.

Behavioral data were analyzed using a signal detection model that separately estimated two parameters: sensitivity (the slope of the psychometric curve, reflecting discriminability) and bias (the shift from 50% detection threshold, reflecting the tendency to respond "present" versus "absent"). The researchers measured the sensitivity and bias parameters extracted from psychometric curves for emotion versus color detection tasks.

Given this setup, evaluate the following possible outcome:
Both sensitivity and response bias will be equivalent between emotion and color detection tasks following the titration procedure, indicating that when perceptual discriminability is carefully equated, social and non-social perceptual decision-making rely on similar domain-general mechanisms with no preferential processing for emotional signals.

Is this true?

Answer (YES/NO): NO